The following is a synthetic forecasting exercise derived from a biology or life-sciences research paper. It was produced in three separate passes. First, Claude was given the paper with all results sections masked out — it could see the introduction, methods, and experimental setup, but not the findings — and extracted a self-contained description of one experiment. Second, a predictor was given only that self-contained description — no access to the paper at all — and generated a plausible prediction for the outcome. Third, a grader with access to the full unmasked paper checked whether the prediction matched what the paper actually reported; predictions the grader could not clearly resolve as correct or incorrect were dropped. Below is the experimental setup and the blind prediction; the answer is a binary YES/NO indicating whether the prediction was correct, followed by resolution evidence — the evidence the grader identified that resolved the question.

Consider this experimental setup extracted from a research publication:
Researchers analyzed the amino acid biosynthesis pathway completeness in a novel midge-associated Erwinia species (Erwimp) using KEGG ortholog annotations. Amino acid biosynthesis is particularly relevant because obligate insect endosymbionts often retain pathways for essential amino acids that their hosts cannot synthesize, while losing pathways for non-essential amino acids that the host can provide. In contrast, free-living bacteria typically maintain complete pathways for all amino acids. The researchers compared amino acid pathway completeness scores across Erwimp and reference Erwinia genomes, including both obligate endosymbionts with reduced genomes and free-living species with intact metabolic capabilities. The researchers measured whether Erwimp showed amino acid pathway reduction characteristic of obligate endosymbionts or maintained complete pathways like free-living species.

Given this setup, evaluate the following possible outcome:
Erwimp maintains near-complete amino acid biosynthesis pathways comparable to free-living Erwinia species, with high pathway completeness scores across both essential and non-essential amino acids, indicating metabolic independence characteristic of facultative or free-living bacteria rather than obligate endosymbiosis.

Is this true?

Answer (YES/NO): NO